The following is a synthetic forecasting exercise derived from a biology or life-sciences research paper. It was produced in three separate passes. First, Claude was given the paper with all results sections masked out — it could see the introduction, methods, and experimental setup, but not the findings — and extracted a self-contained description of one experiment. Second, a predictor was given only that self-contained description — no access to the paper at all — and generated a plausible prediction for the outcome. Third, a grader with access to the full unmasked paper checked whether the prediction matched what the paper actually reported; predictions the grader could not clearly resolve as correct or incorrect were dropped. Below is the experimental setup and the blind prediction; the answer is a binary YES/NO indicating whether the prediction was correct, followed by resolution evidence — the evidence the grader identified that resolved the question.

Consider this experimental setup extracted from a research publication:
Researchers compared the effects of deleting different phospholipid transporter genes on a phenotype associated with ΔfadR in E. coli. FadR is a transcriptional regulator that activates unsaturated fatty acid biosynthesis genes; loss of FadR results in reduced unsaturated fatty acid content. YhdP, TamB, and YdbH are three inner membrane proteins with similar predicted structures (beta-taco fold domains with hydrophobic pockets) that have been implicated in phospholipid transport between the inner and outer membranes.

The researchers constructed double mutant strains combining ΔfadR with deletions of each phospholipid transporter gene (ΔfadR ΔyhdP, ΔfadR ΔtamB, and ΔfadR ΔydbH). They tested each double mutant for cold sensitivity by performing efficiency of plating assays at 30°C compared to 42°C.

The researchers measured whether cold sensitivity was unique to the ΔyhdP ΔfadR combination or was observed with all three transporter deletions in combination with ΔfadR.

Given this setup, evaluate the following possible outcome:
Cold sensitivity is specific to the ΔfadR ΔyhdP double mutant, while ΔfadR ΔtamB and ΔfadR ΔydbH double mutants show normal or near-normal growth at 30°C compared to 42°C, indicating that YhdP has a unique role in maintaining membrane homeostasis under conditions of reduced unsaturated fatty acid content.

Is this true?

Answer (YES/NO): YES